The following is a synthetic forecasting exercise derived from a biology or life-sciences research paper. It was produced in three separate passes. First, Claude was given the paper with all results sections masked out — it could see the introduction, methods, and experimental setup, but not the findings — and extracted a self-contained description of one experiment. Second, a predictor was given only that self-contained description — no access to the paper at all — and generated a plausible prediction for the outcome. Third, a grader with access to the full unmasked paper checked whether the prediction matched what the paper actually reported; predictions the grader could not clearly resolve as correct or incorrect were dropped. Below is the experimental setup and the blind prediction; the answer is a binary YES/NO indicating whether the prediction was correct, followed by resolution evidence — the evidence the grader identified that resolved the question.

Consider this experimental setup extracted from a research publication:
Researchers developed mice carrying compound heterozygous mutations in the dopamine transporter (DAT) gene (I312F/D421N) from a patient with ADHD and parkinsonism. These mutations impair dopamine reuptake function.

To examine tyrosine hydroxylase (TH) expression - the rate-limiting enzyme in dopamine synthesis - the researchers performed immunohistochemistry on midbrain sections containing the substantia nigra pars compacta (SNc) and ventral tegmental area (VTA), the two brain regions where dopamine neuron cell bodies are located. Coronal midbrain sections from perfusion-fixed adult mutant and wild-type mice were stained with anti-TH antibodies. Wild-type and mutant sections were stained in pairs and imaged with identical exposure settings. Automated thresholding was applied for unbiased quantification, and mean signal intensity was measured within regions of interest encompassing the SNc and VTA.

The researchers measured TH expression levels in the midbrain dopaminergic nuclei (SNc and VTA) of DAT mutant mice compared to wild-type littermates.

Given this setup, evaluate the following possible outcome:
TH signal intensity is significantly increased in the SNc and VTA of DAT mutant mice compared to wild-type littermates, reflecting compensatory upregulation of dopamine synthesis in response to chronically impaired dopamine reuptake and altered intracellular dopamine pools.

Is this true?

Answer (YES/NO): NO